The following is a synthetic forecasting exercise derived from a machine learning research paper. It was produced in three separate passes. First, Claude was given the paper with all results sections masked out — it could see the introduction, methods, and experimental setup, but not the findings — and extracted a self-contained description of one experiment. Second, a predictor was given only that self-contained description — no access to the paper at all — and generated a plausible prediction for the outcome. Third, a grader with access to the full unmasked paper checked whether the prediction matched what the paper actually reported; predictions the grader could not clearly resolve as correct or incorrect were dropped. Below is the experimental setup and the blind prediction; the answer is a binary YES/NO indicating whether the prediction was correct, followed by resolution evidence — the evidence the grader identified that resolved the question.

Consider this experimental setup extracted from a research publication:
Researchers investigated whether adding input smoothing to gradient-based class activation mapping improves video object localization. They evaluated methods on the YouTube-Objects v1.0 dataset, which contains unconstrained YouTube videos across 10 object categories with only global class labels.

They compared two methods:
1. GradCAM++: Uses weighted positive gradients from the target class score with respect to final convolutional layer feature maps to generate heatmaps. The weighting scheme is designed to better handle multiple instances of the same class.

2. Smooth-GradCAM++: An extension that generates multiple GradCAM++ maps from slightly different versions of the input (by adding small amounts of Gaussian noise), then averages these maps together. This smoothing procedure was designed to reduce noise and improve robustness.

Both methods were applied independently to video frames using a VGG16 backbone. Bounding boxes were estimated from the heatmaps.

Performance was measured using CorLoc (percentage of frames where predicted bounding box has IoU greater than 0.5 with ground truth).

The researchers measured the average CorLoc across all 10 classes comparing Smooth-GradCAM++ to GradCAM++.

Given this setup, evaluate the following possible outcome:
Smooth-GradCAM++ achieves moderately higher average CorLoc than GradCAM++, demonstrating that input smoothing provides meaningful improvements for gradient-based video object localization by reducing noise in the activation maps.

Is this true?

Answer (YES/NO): NO